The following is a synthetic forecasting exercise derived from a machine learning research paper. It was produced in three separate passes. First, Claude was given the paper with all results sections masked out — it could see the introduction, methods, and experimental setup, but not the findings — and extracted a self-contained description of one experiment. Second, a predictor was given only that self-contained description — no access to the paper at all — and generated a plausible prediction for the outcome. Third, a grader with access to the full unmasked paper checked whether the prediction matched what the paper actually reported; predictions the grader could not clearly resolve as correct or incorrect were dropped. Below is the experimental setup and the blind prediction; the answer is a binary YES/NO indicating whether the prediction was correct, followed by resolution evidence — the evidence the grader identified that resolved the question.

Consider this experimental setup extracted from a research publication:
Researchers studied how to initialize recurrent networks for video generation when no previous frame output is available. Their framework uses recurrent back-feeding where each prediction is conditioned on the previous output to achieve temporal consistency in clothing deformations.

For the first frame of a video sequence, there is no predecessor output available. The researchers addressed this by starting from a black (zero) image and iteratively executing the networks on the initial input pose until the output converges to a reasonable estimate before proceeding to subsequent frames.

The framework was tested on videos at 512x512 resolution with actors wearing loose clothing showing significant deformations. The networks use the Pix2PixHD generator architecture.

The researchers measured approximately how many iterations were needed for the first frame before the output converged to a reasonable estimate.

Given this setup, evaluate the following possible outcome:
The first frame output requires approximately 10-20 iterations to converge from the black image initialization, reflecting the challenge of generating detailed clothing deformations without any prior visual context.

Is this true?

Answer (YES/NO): NO